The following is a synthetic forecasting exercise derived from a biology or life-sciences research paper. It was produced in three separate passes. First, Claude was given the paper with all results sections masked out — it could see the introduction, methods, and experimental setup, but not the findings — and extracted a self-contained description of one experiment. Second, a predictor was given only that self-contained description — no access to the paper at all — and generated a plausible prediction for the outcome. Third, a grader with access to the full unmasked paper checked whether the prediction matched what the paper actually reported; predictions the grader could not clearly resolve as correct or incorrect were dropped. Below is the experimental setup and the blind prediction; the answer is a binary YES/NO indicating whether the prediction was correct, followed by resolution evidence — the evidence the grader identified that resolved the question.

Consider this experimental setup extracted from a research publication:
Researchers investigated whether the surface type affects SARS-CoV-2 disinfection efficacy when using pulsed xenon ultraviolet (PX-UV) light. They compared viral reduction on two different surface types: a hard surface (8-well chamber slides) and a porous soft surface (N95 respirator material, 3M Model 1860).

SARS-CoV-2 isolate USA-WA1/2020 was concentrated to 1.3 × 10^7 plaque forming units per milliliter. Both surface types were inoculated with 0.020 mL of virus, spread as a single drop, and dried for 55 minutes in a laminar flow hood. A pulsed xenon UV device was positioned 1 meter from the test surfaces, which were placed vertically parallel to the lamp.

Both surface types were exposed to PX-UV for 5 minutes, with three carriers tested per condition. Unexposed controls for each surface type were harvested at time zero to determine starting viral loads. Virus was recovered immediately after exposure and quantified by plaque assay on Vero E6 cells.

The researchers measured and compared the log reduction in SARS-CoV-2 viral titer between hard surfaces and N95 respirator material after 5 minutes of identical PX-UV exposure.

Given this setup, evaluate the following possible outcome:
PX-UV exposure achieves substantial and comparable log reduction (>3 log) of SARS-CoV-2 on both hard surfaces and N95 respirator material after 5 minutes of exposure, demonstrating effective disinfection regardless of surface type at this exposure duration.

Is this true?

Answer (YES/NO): YES